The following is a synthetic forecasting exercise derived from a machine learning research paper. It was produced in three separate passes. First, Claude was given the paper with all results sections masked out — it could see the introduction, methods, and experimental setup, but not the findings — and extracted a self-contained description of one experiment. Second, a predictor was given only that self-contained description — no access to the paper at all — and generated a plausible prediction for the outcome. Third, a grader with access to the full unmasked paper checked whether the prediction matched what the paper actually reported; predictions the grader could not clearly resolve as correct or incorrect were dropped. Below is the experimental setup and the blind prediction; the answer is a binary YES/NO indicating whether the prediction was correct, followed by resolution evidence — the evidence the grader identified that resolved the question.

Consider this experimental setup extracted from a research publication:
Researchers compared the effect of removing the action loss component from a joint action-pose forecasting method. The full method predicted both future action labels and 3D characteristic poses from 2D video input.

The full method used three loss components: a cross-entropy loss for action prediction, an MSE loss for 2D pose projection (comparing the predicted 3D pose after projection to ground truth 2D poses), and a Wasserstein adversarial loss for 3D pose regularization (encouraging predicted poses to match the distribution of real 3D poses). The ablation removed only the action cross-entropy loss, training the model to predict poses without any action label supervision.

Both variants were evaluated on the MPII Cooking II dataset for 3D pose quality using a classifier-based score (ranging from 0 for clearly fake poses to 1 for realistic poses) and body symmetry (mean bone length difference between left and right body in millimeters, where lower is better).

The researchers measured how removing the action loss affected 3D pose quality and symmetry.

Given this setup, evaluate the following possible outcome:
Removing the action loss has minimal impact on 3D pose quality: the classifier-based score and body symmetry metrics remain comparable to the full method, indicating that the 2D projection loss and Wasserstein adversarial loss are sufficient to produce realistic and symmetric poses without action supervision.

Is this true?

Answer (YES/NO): YES